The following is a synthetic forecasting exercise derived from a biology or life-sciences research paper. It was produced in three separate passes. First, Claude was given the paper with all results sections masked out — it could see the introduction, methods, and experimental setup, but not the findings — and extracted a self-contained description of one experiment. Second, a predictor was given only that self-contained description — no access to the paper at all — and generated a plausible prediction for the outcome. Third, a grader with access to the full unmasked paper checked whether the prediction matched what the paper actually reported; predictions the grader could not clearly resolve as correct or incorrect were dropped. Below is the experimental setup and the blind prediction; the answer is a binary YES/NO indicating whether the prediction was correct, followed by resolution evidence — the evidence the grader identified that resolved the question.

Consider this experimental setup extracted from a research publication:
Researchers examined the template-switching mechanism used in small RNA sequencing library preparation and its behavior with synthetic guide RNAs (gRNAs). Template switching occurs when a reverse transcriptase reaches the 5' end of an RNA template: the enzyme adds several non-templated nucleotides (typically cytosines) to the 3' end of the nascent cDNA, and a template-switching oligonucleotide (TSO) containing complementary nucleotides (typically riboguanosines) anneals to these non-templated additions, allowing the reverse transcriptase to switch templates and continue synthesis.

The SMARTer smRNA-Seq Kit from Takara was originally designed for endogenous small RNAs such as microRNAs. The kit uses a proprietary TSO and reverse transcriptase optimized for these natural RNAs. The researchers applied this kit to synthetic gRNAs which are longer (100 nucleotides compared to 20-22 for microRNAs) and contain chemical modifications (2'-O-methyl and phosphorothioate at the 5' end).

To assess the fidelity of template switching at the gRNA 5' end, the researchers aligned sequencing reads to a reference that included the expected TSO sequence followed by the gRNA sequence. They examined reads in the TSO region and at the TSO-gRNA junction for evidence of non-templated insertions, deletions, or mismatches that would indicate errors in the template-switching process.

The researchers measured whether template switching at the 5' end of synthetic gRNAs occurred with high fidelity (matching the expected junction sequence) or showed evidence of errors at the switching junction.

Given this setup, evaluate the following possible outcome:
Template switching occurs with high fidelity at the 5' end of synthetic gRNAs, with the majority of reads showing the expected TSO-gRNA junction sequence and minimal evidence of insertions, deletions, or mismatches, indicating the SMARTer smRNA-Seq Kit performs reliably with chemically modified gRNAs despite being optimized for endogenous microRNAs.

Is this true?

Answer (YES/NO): NO